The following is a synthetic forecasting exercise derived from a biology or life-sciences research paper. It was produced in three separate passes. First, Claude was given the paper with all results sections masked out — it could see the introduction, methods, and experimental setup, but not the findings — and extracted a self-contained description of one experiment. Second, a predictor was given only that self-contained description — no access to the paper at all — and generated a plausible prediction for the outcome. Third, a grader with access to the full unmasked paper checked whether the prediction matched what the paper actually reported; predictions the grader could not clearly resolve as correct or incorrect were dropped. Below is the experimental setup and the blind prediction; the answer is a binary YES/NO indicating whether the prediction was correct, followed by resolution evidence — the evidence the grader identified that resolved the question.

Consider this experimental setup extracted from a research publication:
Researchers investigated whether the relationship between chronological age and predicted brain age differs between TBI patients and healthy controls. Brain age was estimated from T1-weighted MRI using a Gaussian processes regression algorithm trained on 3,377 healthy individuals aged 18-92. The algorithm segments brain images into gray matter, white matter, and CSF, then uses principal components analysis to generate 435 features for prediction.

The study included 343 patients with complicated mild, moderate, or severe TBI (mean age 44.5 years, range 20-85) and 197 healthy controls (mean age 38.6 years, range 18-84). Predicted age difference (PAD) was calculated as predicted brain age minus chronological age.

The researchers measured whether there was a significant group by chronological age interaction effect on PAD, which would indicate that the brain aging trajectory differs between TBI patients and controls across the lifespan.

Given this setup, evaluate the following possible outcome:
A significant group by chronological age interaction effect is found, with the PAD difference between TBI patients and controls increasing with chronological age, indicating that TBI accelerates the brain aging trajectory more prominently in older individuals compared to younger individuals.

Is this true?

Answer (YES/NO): NO